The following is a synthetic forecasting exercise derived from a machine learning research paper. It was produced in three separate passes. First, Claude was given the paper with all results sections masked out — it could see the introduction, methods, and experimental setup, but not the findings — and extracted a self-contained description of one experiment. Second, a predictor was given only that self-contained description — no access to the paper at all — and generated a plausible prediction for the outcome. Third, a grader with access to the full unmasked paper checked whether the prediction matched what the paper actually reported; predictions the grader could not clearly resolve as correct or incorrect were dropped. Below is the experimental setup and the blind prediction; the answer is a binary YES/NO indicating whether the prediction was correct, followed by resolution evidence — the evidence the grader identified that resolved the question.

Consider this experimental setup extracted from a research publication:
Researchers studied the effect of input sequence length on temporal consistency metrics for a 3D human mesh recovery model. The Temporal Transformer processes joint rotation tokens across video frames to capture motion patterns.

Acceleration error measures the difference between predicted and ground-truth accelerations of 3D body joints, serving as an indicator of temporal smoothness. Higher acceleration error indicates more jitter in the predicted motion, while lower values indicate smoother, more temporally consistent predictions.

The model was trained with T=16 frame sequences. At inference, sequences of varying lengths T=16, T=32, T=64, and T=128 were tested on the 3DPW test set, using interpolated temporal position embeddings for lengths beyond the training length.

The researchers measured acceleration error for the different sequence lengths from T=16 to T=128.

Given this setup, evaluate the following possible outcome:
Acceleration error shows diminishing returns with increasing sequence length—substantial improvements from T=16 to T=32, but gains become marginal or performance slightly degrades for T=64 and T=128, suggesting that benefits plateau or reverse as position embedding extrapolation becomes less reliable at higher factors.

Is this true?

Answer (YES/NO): NO